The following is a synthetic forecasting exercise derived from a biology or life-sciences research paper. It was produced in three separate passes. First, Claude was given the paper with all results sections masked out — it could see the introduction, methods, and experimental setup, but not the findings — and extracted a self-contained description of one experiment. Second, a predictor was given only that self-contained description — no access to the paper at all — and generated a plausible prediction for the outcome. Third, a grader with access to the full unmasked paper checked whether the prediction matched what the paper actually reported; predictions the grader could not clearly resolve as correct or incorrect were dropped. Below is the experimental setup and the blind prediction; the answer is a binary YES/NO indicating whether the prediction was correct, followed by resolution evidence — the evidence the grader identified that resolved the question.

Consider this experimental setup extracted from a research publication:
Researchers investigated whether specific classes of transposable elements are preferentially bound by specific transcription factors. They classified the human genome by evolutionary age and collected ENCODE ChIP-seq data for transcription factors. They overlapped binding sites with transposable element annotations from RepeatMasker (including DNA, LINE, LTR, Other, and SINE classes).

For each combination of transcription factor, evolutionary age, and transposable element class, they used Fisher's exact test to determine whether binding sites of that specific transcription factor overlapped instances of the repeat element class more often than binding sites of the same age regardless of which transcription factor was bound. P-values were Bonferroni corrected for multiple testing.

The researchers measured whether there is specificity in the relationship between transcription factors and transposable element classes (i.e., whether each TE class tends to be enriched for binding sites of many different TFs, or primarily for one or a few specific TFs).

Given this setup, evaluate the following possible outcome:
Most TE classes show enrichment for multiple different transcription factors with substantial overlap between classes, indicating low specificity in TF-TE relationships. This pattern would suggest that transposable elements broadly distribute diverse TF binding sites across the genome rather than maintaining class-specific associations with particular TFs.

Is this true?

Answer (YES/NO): NO